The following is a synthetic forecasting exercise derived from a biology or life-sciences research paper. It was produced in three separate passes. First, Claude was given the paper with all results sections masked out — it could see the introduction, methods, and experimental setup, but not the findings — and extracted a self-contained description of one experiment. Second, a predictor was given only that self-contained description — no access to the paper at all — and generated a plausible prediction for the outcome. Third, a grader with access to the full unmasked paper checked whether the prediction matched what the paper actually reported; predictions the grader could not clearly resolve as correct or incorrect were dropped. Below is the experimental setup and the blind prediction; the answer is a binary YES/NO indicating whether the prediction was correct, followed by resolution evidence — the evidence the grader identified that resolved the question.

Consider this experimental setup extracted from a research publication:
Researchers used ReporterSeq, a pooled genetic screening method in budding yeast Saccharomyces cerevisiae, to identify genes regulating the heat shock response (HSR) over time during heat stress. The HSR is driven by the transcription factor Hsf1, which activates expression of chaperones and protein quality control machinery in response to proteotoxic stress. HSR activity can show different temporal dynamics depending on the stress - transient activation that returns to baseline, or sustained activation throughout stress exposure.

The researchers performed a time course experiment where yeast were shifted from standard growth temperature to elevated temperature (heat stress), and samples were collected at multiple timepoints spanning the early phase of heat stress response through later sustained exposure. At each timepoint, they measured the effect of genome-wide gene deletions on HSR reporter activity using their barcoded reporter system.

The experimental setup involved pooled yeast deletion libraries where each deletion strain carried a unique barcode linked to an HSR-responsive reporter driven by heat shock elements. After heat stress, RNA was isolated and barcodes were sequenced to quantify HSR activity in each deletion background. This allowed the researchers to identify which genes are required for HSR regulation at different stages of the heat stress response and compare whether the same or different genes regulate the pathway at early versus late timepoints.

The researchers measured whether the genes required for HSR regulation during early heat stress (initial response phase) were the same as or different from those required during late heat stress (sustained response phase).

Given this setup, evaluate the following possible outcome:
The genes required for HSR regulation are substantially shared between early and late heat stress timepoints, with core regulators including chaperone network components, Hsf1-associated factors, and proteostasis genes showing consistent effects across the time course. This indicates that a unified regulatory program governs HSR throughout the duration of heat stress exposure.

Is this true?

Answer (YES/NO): NO